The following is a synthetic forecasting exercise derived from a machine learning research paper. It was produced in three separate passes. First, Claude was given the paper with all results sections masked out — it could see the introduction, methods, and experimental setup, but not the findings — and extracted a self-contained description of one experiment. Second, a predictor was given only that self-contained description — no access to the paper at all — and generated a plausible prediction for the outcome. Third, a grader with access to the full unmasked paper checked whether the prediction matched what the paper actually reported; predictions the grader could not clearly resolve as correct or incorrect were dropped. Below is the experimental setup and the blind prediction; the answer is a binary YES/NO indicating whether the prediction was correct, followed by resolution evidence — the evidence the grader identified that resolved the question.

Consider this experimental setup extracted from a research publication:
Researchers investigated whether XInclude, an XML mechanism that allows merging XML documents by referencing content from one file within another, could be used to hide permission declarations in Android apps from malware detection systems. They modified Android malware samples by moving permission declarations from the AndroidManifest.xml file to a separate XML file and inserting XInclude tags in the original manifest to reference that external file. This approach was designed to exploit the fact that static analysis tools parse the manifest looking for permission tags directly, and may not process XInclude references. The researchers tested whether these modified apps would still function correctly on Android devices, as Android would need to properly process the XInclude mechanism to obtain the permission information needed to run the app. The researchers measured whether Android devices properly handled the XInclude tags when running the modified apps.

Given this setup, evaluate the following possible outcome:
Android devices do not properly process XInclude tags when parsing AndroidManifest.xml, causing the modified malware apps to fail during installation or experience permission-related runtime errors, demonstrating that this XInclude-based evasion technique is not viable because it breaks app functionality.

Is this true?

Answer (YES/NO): YES